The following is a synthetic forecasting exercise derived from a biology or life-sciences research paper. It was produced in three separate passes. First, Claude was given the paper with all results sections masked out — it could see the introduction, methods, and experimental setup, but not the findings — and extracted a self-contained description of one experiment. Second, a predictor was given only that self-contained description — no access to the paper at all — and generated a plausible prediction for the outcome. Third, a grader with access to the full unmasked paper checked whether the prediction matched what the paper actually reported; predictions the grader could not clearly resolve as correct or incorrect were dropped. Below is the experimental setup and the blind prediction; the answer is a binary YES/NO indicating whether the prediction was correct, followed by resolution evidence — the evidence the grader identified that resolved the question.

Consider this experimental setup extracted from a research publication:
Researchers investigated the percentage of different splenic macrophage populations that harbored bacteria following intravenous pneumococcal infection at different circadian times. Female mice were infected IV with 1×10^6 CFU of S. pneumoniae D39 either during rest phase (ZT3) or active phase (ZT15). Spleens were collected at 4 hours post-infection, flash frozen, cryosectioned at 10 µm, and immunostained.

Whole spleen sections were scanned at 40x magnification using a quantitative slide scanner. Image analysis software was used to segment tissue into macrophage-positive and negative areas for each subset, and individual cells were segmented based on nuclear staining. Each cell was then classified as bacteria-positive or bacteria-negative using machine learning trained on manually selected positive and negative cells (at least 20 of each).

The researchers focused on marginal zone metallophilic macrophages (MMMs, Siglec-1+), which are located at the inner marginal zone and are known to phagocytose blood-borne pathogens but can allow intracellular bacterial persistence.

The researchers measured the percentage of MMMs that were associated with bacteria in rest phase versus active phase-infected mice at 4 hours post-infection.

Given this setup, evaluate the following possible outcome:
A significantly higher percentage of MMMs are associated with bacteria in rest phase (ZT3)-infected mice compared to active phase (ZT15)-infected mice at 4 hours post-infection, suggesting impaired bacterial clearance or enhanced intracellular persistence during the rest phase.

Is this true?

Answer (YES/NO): NO